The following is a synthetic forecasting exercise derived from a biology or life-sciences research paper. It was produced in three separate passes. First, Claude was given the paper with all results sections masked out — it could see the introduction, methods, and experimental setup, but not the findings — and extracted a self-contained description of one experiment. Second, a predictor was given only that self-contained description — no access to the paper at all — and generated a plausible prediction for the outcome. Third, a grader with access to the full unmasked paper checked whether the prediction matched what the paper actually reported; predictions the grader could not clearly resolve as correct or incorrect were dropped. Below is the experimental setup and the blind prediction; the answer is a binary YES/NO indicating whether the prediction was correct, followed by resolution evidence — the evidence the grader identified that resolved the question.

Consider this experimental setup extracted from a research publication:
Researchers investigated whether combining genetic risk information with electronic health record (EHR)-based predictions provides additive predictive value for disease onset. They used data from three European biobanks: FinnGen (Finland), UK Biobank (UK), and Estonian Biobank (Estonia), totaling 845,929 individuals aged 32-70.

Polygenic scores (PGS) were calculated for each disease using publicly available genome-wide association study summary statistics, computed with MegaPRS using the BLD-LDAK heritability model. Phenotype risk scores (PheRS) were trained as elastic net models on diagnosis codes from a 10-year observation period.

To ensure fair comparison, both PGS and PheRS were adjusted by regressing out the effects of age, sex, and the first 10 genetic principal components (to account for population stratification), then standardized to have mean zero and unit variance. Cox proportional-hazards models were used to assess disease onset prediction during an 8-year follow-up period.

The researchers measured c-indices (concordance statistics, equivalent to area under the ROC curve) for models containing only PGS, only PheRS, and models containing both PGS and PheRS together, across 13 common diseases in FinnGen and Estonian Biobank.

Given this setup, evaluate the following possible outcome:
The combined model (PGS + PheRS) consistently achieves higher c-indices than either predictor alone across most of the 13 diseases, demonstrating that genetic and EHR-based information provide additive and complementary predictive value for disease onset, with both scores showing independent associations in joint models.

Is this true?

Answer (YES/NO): YES